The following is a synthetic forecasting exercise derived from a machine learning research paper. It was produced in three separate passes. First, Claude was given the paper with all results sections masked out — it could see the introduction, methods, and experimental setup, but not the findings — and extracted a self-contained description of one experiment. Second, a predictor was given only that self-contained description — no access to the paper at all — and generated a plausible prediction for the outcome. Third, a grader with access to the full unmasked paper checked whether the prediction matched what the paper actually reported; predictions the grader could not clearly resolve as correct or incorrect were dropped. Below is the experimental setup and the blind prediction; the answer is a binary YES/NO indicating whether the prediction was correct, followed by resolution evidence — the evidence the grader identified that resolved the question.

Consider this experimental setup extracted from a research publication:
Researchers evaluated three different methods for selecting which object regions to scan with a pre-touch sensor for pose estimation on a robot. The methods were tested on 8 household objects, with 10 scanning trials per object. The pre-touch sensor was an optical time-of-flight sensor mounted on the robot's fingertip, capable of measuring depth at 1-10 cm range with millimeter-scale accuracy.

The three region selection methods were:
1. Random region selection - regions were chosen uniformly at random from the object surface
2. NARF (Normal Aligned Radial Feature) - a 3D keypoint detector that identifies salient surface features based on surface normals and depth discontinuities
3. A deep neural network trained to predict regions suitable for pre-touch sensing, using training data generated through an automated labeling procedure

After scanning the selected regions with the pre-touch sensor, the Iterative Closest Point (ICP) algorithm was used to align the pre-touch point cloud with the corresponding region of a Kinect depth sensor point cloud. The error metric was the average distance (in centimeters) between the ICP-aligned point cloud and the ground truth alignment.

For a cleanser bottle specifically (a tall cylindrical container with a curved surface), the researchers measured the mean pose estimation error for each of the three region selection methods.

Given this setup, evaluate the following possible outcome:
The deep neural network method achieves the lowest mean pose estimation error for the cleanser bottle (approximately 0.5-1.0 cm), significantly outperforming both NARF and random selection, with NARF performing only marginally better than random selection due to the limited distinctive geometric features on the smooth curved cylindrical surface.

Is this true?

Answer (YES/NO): NO